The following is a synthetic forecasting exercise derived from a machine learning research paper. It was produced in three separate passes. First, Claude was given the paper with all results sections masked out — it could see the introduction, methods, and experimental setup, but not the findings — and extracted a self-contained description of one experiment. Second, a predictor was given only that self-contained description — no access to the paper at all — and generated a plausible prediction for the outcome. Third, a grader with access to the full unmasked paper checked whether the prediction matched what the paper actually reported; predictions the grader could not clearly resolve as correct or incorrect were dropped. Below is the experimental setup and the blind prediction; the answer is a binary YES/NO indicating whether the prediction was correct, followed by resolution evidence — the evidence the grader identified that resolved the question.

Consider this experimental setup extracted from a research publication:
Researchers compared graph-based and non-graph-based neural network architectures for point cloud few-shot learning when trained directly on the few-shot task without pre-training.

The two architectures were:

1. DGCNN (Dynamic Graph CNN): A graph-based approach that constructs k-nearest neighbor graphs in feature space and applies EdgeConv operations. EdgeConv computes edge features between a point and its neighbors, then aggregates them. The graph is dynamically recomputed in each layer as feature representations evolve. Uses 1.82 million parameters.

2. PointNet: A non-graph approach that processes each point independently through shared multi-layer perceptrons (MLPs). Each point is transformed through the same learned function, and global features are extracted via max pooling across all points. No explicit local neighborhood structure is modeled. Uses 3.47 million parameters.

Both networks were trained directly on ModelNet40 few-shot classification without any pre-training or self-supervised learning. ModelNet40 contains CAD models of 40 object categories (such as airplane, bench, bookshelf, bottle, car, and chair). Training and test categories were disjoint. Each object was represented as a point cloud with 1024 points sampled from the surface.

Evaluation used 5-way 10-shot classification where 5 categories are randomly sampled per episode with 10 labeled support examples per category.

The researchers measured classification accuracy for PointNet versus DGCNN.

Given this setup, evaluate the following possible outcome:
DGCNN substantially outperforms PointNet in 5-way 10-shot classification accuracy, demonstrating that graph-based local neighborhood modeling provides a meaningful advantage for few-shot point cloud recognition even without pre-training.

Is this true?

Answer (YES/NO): NO